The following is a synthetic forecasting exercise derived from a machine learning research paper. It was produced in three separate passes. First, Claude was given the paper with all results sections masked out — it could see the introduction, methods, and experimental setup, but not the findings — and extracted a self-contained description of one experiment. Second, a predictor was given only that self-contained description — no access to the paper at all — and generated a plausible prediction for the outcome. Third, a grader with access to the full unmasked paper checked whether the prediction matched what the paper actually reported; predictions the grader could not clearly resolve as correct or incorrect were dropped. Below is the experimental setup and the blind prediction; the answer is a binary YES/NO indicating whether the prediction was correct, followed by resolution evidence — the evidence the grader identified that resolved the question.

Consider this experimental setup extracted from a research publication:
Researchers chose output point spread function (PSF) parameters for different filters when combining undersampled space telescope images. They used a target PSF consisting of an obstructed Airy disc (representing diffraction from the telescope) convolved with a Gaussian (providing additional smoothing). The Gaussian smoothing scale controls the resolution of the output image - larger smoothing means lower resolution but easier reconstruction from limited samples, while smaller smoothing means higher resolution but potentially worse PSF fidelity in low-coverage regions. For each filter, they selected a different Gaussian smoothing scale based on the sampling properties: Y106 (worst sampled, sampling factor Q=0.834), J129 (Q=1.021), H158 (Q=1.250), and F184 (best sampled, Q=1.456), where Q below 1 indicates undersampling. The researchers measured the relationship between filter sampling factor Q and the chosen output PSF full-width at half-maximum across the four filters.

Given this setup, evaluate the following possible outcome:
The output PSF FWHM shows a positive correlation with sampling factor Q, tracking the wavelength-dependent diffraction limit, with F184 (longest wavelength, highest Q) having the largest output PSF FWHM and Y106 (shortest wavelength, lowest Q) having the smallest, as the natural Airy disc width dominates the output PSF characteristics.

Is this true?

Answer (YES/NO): NO